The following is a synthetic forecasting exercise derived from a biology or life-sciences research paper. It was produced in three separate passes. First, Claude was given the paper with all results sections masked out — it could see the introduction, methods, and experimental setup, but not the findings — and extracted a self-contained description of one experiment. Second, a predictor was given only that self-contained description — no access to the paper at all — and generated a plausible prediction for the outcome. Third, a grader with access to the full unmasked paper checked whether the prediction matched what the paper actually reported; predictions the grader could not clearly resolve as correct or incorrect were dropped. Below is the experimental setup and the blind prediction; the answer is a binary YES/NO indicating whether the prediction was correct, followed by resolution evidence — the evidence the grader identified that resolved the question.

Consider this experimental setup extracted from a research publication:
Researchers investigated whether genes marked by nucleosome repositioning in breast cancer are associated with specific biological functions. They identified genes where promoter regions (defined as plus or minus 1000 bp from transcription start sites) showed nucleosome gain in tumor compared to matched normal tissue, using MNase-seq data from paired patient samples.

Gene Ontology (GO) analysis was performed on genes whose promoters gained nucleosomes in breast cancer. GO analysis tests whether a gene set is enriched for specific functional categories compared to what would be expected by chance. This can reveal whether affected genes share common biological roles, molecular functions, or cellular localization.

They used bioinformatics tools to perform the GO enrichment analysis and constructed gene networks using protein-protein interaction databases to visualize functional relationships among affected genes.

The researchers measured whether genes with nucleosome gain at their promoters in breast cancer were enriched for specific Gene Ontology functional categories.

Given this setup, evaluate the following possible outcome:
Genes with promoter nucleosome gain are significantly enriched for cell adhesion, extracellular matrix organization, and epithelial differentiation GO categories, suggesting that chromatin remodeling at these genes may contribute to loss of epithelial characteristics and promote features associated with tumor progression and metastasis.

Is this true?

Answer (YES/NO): NO